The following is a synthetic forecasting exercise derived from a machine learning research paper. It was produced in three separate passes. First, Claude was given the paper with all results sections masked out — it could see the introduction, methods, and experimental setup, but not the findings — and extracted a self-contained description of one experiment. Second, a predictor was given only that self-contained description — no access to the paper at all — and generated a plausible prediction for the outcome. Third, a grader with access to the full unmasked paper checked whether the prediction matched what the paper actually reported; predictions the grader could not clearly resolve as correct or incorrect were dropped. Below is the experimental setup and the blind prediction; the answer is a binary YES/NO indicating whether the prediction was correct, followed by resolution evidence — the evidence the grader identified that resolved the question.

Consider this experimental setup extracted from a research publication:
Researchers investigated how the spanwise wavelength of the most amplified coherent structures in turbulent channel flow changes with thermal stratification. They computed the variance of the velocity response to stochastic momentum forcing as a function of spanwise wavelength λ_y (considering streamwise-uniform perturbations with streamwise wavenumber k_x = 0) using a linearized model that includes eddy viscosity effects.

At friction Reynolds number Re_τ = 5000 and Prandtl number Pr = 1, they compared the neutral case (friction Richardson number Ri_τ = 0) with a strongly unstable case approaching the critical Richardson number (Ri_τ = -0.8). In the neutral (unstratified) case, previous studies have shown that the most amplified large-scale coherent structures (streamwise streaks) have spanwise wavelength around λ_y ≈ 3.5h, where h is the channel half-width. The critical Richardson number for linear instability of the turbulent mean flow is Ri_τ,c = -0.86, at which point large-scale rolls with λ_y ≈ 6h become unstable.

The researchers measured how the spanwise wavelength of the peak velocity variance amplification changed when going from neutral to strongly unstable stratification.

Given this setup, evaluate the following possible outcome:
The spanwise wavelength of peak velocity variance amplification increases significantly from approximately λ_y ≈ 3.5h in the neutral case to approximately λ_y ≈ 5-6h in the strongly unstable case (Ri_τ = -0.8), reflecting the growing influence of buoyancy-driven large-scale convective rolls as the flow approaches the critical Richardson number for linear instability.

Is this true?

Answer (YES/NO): YES